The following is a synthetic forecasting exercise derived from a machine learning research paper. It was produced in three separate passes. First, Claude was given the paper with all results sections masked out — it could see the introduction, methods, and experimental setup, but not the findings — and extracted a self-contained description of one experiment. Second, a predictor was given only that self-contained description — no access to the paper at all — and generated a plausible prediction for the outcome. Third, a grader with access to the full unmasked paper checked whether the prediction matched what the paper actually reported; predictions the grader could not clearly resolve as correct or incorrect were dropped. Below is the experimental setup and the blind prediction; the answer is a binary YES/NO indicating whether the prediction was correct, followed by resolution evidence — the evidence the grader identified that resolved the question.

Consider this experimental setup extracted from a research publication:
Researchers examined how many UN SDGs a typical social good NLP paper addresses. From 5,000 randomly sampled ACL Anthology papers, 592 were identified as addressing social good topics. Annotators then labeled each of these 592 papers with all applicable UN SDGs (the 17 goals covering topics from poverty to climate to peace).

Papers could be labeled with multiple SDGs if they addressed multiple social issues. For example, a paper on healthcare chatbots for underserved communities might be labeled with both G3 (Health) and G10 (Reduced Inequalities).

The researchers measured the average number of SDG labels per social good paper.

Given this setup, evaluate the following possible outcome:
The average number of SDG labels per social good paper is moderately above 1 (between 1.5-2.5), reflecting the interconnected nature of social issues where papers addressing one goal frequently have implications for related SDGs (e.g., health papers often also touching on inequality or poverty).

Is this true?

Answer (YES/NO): NO